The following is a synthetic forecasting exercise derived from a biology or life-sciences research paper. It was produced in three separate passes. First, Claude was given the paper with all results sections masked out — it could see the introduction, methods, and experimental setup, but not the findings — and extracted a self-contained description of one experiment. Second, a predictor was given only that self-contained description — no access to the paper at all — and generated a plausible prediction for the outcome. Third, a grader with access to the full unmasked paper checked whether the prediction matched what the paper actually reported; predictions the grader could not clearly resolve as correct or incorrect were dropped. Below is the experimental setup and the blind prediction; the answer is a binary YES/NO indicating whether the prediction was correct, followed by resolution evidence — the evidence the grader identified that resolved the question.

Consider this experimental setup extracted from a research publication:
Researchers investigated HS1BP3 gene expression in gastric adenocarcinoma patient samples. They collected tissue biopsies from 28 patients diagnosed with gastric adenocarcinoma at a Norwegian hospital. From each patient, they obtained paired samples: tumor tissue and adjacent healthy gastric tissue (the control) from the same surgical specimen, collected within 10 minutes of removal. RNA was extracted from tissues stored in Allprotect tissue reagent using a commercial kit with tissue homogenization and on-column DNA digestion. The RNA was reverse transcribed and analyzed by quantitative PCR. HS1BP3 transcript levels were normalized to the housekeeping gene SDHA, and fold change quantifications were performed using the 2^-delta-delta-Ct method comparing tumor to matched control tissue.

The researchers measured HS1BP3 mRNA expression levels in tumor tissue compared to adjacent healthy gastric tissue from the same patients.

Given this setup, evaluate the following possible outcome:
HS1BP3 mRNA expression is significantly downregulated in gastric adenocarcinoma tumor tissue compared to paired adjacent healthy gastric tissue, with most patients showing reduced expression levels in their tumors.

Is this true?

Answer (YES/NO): NO